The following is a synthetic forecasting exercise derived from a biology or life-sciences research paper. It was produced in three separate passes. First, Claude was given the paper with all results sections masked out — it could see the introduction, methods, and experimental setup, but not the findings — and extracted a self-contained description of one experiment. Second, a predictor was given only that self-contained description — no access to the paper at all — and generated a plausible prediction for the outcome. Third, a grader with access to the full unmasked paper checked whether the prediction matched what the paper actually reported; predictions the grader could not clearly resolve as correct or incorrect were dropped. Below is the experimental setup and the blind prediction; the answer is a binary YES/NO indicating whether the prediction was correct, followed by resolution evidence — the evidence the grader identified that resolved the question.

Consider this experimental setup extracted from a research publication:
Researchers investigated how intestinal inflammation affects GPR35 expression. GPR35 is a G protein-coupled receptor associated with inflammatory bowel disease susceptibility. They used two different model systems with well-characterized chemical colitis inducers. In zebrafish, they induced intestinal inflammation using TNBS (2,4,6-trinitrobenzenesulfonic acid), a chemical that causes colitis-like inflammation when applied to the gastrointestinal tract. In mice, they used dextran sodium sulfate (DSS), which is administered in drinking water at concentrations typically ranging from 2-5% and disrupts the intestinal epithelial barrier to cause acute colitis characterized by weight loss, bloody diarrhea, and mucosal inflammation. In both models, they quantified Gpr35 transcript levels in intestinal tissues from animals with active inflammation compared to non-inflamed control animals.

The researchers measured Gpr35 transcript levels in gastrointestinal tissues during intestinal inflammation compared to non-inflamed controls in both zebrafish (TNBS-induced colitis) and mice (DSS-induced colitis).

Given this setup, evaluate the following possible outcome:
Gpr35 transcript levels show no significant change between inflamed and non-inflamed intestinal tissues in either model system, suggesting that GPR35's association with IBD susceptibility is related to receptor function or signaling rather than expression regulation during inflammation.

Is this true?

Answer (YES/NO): NO